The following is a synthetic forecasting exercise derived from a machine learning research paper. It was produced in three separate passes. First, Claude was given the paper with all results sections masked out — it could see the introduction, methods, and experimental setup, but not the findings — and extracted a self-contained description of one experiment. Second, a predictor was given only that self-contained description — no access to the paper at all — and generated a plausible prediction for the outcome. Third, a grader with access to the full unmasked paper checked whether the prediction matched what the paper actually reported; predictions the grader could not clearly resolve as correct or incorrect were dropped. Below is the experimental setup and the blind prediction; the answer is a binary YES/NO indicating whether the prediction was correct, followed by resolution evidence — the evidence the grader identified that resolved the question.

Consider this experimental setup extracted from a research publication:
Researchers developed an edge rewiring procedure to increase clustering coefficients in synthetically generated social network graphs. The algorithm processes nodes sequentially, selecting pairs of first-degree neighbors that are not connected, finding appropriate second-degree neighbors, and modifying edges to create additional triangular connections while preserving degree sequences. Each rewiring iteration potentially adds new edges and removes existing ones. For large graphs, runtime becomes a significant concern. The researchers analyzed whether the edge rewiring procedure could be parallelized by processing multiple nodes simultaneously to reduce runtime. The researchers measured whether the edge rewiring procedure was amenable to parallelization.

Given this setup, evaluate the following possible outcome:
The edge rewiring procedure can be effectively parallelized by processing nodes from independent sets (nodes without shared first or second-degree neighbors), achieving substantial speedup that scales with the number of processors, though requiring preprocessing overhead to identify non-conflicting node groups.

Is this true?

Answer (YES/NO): NO